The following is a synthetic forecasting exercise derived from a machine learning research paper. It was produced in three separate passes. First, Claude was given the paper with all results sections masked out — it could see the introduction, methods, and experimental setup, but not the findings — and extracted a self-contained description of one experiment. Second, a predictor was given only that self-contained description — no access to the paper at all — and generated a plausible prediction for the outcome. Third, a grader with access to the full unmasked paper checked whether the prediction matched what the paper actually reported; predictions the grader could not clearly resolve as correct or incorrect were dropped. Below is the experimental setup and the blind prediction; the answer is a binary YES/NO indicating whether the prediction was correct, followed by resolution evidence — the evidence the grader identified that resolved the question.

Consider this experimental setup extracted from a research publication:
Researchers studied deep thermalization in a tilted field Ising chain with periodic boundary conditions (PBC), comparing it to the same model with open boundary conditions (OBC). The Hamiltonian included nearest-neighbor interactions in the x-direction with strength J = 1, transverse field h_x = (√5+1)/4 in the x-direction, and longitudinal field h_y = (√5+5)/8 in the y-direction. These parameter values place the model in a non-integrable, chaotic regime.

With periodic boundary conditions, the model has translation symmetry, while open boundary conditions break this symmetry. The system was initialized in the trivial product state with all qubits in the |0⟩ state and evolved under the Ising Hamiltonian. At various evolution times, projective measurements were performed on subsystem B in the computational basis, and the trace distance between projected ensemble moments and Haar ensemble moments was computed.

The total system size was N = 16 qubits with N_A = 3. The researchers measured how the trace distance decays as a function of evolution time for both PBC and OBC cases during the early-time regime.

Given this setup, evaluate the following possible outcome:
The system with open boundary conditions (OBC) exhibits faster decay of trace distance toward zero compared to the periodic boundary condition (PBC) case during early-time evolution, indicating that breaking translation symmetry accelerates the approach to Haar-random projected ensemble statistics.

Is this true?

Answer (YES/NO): NO